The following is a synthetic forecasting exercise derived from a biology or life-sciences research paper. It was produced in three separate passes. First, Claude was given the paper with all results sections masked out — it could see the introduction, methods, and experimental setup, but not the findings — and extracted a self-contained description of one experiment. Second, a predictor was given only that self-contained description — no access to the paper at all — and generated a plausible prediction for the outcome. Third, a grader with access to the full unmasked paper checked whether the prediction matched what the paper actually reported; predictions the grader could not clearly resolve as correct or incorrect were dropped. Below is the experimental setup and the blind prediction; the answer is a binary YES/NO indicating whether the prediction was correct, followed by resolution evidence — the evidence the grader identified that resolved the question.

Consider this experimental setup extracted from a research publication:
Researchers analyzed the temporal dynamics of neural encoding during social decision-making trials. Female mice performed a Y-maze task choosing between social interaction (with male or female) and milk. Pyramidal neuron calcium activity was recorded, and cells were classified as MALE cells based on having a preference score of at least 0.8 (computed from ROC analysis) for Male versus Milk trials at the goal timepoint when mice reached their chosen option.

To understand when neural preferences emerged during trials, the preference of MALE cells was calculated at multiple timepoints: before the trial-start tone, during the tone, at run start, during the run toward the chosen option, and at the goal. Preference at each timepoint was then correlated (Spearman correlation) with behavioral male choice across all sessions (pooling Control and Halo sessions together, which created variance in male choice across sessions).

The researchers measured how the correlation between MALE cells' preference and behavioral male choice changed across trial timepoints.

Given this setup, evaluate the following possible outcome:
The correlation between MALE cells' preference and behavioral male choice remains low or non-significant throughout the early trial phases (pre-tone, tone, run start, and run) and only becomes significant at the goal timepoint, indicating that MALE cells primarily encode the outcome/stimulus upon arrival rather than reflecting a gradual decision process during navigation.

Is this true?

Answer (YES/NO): NO